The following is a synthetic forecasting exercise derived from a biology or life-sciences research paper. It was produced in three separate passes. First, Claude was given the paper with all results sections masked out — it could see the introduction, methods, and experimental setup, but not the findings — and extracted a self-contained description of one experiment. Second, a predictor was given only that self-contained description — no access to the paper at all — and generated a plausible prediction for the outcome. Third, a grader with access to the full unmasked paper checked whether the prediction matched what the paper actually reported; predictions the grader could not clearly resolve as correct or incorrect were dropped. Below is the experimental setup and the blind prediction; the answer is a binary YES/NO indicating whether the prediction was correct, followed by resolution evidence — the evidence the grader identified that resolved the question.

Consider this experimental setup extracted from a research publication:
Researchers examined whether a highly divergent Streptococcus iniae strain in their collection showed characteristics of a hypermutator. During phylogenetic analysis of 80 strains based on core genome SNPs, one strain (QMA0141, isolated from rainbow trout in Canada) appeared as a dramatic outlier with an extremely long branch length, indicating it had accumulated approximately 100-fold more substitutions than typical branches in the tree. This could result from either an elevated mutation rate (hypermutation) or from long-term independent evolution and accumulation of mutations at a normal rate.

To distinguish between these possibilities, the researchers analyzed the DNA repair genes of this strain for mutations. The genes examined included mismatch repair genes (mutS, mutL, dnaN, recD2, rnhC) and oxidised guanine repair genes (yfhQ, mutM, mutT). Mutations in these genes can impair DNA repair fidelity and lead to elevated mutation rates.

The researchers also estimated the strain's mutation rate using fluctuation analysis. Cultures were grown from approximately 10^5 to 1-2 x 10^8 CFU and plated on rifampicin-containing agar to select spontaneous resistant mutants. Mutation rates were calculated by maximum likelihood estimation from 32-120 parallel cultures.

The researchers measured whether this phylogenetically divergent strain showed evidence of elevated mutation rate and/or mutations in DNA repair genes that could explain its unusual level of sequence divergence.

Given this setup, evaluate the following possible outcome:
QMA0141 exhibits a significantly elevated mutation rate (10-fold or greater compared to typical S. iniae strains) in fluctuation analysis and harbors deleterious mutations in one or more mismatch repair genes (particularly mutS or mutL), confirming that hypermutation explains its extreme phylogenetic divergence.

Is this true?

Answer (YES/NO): NO